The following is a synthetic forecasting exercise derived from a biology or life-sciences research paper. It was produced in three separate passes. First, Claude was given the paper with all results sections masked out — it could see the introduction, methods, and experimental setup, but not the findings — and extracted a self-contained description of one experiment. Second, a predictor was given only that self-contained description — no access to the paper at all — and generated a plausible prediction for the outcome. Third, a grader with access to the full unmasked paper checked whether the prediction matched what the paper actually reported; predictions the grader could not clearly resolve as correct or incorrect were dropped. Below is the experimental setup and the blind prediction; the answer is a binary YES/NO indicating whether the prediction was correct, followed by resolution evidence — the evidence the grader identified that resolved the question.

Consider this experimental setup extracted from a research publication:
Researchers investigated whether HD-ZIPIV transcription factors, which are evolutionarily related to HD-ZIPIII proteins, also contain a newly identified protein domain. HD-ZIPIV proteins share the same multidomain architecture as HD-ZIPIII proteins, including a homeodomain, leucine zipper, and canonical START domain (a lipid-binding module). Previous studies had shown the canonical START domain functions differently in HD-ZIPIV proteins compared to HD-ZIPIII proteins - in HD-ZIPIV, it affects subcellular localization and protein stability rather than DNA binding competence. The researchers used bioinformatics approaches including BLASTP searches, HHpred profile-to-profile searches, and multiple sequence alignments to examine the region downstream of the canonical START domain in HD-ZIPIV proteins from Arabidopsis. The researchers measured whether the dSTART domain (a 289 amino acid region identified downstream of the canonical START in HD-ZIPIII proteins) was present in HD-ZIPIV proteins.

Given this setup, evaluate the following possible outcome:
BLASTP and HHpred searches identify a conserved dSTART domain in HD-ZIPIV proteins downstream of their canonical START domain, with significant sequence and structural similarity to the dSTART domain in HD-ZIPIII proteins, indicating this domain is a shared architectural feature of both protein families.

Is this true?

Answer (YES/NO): YES